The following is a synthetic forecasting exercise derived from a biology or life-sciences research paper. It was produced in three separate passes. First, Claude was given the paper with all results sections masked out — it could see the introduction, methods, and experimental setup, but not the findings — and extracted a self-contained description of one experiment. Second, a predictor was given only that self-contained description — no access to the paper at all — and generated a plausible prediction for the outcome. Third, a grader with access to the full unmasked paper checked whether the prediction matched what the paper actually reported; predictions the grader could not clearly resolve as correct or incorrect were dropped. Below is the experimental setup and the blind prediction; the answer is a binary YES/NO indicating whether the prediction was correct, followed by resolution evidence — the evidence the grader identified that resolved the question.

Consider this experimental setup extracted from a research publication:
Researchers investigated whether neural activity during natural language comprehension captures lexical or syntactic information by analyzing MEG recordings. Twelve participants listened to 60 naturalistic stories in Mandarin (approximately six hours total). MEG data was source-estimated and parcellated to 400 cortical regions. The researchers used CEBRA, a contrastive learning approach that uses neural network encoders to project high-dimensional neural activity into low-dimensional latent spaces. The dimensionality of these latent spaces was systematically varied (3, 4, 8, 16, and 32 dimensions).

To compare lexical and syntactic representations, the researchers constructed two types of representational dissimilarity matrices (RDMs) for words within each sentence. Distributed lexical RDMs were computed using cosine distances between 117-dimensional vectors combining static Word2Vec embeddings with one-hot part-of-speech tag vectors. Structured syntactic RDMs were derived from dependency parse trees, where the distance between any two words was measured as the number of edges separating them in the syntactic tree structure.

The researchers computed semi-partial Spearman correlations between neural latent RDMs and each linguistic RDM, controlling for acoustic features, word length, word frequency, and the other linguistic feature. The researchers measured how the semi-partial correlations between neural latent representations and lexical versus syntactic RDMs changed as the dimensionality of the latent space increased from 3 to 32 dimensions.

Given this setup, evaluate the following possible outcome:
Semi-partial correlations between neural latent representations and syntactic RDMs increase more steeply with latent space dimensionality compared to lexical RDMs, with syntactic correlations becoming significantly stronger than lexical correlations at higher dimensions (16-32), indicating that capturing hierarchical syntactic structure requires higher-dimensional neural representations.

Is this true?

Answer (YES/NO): NO